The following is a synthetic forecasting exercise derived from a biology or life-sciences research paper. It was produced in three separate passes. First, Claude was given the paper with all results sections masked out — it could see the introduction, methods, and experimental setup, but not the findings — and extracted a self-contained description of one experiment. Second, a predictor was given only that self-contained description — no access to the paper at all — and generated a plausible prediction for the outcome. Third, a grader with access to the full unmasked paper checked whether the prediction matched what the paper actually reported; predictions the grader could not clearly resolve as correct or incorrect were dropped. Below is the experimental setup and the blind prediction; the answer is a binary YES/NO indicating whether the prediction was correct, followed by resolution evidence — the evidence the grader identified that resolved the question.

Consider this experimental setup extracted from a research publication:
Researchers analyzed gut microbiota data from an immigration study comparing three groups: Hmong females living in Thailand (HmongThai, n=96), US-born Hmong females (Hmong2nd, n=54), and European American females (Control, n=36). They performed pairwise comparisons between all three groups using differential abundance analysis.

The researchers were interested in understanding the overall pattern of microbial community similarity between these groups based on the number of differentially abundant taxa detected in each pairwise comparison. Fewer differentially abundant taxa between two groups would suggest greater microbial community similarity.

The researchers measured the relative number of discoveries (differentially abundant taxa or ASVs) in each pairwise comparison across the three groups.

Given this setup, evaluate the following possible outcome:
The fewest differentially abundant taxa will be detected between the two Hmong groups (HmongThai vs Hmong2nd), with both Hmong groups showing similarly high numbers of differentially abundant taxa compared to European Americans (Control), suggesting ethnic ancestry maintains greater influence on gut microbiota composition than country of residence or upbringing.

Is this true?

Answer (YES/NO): NO